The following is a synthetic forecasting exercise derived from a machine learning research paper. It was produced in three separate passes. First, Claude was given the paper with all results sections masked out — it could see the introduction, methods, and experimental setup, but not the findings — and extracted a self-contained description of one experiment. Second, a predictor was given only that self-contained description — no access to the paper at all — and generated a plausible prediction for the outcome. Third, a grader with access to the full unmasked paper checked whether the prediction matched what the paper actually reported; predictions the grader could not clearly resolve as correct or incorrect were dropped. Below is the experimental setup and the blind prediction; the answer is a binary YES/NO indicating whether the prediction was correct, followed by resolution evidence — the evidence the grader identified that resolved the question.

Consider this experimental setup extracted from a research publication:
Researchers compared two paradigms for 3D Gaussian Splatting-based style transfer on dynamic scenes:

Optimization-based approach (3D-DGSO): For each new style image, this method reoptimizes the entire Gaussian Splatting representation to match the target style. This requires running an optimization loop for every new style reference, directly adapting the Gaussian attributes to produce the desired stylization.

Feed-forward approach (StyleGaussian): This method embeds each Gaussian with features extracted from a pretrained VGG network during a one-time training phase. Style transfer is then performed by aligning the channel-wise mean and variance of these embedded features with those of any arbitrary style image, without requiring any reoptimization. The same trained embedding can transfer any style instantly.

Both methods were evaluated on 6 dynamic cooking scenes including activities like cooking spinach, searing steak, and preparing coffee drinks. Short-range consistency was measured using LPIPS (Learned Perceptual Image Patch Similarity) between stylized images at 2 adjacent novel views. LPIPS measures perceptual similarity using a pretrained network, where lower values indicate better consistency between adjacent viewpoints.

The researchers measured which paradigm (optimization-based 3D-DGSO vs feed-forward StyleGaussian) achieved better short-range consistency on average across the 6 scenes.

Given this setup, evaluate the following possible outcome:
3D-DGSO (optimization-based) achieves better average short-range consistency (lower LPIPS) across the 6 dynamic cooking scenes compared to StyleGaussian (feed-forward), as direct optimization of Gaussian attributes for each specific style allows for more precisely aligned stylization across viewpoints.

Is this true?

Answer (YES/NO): NO